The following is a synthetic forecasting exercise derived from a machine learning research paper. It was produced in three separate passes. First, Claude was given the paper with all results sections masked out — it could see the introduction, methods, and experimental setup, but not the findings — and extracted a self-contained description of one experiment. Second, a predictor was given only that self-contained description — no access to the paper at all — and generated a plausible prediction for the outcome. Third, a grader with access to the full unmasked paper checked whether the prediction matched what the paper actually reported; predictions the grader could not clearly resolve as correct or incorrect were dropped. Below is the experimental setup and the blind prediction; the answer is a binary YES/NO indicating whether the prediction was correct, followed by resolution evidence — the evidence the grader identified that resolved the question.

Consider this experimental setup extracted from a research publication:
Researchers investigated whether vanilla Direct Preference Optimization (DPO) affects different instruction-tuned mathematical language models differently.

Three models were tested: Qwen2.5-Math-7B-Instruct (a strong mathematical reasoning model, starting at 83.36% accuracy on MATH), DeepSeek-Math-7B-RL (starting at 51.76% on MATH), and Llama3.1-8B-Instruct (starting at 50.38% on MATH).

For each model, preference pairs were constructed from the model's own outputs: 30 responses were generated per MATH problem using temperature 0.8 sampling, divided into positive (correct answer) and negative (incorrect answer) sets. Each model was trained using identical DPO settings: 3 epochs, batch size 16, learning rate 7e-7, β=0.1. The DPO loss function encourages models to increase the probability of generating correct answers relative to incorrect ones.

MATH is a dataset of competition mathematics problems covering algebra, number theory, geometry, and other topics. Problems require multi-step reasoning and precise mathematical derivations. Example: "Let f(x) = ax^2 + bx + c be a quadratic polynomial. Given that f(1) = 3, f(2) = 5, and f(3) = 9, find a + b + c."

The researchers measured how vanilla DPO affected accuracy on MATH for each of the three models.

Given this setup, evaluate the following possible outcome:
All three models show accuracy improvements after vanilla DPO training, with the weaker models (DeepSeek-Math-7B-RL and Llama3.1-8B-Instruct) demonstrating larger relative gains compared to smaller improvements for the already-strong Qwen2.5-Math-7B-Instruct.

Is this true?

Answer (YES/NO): NO